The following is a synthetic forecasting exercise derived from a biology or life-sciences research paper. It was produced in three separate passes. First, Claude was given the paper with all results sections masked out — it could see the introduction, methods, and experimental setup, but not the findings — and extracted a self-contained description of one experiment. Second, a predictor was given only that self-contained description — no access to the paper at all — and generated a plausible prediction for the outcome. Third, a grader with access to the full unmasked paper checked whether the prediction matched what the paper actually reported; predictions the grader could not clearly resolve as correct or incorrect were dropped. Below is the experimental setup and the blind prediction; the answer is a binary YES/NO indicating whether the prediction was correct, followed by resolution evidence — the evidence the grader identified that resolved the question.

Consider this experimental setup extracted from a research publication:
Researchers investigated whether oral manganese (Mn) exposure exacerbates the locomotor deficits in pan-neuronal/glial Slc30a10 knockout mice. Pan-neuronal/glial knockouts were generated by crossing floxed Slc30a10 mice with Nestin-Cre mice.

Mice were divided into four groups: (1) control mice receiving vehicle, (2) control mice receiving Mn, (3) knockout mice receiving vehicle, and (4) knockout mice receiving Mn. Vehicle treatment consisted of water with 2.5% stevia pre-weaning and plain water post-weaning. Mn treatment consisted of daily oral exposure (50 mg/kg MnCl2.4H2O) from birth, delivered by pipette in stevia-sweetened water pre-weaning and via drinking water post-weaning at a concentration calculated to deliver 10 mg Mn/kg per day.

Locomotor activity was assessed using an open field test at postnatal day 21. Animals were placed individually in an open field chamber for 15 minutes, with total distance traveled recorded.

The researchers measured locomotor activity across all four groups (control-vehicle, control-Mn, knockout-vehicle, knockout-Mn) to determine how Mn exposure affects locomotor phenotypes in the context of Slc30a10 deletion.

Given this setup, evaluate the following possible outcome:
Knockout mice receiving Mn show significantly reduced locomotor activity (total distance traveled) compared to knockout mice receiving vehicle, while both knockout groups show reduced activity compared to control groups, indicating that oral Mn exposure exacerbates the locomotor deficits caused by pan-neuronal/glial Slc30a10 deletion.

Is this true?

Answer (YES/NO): YES